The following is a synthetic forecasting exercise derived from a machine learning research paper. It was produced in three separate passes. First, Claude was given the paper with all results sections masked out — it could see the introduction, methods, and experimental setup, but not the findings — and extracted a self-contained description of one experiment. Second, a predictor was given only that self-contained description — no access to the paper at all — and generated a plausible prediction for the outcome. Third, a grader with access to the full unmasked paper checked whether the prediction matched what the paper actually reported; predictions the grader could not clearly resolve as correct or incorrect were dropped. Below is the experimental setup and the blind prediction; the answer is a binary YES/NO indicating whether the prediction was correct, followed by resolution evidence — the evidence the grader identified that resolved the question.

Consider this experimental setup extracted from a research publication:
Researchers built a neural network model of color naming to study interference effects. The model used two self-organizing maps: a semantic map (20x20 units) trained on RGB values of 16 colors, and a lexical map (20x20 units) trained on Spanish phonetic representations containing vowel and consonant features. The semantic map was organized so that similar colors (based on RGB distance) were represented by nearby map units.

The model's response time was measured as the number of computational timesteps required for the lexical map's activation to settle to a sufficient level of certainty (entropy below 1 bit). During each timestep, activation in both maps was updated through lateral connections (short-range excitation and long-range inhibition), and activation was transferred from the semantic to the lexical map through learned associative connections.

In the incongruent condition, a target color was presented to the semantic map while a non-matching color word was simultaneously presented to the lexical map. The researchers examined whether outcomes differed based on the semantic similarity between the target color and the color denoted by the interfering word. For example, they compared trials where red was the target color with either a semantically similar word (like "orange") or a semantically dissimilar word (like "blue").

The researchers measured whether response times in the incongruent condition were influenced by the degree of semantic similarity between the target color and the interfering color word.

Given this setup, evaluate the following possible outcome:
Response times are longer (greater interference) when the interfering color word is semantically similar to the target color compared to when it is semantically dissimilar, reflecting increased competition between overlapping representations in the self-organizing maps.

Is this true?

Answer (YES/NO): NO